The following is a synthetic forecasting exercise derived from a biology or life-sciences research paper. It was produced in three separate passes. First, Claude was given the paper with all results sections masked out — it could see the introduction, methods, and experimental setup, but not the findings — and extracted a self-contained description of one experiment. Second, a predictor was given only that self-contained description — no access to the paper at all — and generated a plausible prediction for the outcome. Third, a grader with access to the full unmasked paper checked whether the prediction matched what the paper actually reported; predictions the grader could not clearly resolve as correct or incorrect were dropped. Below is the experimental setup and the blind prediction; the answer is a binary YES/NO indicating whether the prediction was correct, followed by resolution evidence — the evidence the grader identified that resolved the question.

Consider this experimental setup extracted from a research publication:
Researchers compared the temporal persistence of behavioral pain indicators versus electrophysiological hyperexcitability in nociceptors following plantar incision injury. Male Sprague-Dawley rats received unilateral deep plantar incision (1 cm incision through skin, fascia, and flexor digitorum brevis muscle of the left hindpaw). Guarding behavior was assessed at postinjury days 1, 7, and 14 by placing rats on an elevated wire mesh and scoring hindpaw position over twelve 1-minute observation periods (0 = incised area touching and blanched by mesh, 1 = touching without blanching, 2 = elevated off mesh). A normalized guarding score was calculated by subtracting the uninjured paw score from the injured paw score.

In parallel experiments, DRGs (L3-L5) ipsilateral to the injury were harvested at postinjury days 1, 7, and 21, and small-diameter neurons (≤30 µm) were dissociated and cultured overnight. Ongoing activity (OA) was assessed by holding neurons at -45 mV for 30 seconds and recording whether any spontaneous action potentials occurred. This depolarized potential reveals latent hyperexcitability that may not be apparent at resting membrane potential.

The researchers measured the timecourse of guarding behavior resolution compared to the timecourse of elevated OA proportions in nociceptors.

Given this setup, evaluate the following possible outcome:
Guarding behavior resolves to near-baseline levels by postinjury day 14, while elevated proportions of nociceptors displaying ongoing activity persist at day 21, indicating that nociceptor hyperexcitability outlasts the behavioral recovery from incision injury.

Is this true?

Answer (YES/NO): YES